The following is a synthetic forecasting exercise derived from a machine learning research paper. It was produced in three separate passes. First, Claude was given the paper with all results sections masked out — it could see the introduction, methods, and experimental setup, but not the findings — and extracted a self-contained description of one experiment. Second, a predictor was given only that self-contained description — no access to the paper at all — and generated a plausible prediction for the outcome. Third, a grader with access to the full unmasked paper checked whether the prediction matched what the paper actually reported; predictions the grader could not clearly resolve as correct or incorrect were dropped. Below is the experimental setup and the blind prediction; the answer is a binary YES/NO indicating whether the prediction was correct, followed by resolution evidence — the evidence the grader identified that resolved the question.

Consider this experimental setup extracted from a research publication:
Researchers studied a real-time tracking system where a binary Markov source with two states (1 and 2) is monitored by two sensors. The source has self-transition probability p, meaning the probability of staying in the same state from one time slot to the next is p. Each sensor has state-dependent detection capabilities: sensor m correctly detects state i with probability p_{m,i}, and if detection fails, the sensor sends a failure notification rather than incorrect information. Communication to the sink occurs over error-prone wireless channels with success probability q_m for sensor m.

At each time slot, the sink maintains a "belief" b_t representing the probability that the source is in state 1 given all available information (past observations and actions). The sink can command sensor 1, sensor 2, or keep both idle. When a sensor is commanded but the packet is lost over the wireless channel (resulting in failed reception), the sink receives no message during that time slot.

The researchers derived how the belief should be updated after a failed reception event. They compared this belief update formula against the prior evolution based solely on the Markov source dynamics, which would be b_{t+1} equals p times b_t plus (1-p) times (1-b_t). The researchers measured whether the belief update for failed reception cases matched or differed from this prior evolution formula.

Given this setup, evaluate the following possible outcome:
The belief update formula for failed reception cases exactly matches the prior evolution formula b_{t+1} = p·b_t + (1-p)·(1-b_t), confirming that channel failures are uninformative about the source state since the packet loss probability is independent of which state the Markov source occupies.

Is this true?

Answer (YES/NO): YES